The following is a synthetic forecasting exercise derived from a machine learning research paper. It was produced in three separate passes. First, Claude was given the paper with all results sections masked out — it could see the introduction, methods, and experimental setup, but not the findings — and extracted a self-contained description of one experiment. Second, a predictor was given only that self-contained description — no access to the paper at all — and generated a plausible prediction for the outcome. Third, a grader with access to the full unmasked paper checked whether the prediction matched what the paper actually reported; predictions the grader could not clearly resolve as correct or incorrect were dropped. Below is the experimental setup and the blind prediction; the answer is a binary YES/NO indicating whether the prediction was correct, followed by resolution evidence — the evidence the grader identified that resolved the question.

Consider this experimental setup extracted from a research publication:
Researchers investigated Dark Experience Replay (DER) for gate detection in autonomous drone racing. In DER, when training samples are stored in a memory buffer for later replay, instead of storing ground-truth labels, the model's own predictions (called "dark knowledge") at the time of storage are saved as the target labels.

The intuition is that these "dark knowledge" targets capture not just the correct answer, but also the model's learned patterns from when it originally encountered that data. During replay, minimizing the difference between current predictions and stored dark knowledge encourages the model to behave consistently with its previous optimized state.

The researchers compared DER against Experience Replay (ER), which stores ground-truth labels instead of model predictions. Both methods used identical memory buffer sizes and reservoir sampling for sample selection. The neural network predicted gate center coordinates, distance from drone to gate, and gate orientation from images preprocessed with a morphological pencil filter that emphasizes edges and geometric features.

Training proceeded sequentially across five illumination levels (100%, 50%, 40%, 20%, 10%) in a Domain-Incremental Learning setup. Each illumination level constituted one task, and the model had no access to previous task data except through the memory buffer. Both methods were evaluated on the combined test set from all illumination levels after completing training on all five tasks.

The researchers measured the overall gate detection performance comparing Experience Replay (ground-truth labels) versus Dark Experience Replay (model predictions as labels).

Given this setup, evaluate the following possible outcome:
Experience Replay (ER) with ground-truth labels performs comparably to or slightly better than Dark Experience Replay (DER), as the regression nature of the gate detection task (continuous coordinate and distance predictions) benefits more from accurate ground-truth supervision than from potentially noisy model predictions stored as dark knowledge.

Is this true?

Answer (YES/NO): NO